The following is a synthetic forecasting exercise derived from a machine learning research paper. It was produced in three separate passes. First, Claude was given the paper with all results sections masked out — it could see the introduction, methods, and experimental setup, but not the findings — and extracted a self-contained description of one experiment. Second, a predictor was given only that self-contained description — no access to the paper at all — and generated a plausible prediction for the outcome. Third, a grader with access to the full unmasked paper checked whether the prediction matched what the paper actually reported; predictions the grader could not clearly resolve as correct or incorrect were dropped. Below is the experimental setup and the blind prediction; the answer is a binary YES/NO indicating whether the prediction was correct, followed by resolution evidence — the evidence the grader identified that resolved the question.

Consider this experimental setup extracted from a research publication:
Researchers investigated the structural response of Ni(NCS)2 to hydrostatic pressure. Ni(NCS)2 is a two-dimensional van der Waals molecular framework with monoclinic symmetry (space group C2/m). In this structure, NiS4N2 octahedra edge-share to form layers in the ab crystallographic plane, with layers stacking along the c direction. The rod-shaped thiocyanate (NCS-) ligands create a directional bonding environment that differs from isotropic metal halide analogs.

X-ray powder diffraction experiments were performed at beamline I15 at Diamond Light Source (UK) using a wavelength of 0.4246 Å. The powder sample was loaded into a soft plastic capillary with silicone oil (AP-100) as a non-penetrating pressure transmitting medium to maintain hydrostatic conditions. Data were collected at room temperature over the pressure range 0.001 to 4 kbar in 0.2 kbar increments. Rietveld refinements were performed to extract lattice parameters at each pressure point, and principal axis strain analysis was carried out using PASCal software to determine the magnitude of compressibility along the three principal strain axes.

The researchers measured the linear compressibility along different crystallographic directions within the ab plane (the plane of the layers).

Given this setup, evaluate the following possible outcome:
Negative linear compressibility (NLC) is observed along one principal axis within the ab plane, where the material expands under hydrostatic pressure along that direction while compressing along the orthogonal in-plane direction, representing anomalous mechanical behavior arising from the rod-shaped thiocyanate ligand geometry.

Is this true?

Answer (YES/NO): NO